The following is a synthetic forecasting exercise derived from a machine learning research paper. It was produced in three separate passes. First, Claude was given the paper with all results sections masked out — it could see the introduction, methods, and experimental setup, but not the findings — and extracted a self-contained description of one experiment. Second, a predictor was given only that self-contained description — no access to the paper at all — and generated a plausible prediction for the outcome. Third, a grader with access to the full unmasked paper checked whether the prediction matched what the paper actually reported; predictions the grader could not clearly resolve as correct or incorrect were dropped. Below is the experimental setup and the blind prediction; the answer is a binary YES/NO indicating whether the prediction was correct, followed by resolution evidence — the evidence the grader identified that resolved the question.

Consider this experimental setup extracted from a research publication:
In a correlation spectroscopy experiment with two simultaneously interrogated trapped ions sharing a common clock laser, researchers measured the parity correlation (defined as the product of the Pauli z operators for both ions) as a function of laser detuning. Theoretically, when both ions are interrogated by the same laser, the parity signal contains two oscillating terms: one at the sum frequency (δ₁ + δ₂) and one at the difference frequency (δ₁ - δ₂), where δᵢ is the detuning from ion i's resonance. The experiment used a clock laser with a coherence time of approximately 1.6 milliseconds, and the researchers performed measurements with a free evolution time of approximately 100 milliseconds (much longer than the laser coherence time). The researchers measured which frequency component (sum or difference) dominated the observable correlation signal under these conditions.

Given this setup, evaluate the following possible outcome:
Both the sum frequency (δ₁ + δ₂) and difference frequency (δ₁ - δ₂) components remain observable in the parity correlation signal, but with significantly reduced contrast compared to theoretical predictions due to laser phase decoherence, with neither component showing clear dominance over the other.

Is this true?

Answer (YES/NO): NO